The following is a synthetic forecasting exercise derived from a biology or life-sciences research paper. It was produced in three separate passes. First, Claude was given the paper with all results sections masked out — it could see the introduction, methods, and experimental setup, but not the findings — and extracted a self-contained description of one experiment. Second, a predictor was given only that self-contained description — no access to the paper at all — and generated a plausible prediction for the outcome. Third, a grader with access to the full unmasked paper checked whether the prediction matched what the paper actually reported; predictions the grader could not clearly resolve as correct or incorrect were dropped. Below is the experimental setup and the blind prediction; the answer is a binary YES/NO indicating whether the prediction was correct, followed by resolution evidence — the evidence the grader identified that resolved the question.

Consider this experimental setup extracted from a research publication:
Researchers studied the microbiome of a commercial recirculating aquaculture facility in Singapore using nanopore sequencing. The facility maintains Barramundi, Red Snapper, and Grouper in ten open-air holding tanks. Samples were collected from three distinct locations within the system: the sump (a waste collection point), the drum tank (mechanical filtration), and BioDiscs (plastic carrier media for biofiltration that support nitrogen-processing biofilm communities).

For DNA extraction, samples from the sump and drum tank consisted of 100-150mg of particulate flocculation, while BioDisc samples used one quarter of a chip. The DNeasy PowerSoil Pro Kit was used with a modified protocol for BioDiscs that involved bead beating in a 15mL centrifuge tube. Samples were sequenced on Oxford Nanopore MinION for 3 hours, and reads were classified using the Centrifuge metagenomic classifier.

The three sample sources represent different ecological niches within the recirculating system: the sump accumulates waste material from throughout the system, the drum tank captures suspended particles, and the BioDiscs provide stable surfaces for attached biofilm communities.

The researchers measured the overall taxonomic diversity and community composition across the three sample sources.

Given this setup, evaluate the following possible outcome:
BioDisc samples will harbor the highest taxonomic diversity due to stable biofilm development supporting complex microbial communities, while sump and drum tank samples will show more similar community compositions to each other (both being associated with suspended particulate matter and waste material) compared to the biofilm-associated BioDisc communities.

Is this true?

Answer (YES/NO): NO